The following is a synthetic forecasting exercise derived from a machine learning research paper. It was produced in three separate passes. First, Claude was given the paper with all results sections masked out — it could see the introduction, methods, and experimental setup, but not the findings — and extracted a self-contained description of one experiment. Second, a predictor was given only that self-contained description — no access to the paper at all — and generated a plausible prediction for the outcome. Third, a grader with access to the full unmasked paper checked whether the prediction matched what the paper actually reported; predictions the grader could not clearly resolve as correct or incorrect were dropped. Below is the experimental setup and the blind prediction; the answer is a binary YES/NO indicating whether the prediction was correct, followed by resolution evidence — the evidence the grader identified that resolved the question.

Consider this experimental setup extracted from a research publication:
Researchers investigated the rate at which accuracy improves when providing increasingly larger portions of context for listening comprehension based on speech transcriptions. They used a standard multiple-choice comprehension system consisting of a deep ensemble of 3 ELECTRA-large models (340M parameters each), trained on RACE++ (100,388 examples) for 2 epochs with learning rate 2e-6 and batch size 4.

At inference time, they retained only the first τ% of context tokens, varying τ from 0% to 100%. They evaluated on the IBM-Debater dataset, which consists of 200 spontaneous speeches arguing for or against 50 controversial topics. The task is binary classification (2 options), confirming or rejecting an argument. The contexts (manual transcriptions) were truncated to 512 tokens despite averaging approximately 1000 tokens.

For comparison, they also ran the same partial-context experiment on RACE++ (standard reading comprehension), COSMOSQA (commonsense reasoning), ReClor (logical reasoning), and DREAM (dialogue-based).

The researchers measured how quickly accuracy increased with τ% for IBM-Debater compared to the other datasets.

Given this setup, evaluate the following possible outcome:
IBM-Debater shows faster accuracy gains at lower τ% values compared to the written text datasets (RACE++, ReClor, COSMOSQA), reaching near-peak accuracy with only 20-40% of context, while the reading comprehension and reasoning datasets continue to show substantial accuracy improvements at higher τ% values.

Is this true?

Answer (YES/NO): YES